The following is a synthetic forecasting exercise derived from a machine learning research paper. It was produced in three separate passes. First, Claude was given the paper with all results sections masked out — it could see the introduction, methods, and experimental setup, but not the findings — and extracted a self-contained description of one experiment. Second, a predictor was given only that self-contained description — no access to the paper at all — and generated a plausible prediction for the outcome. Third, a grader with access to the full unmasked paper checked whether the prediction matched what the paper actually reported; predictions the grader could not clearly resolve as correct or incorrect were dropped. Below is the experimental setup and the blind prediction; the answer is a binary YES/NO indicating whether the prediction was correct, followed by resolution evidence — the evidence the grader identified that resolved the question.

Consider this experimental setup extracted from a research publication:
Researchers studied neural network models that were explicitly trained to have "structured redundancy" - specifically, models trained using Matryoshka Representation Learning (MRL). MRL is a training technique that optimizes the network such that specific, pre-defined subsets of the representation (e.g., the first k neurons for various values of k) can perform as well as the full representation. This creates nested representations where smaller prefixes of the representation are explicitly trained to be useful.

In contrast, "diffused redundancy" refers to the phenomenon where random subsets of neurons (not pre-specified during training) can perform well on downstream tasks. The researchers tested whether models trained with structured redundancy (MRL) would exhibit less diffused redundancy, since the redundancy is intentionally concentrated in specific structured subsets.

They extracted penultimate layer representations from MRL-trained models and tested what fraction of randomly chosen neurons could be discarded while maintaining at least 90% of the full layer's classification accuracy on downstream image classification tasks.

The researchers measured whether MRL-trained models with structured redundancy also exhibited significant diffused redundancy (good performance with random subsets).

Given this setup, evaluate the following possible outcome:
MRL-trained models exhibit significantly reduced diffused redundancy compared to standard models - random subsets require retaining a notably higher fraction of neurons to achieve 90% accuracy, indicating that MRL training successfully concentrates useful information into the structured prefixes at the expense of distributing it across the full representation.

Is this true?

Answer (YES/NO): NO